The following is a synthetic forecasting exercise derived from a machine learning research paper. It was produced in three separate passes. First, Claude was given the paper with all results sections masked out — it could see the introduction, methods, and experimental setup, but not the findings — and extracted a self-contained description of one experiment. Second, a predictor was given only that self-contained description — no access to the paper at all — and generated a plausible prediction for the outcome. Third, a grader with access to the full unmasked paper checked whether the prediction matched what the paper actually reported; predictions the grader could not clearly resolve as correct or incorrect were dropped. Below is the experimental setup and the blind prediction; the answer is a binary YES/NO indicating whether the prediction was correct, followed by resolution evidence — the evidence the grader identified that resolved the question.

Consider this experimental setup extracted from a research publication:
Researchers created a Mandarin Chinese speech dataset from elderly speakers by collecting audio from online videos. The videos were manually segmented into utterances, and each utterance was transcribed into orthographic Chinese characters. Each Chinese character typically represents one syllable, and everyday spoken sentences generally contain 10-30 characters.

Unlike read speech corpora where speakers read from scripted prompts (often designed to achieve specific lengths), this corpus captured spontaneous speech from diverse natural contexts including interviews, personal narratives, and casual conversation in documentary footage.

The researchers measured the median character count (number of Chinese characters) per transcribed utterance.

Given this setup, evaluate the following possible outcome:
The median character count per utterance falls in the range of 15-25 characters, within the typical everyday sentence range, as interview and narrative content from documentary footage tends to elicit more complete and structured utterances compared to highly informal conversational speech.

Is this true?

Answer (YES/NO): YES